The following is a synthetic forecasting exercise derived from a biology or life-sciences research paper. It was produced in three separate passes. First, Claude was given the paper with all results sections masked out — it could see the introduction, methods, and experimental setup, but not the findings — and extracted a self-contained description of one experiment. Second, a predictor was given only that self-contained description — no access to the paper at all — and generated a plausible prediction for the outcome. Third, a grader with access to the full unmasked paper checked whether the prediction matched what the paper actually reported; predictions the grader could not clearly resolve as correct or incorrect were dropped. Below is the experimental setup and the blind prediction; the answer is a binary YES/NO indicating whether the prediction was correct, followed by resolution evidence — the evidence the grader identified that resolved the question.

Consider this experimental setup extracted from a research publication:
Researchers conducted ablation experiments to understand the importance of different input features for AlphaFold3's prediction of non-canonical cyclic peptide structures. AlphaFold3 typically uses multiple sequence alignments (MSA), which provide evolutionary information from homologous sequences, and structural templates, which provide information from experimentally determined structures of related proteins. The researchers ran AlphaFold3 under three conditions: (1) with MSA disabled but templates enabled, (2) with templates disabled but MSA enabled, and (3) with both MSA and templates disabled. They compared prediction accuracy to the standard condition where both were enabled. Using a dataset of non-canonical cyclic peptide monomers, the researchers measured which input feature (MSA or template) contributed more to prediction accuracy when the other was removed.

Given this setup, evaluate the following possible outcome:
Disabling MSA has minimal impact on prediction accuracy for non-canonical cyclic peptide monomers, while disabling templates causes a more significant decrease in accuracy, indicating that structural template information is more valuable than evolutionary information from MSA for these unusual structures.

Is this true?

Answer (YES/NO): YES